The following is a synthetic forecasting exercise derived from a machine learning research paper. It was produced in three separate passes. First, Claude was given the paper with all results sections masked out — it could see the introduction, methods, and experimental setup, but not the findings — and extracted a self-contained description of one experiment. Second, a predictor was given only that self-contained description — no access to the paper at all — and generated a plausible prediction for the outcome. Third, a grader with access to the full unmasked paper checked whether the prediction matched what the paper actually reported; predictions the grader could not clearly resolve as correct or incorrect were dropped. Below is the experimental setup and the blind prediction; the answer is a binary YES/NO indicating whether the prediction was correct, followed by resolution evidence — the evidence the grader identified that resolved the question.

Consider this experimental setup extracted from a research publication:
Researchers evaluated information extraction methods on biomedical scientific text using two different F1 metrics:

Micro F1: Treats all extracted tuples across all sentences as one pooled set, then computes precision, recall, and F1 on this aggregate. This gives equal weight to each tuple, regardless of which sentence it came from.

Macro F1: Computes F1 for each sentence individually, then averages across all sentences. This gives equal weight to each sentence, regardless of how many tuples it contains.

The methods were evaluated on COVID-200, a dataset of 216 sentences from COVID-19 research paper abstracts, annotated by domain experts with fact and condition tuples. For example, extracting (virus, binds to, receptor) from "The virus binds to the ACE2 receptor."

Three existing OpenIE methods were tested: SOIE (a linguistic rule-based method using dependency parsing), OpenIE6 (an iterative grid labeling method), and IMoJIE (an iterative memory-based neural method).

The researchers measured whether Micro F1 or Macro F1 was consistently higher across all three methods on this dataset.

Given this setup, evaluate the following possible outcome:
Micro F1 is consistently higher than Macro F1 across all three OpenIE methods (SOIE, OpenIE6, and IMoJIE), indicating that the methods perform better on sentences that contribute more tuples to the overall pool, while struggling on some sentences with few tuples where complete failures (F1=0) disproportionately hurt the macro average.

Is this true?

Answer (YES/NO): NO